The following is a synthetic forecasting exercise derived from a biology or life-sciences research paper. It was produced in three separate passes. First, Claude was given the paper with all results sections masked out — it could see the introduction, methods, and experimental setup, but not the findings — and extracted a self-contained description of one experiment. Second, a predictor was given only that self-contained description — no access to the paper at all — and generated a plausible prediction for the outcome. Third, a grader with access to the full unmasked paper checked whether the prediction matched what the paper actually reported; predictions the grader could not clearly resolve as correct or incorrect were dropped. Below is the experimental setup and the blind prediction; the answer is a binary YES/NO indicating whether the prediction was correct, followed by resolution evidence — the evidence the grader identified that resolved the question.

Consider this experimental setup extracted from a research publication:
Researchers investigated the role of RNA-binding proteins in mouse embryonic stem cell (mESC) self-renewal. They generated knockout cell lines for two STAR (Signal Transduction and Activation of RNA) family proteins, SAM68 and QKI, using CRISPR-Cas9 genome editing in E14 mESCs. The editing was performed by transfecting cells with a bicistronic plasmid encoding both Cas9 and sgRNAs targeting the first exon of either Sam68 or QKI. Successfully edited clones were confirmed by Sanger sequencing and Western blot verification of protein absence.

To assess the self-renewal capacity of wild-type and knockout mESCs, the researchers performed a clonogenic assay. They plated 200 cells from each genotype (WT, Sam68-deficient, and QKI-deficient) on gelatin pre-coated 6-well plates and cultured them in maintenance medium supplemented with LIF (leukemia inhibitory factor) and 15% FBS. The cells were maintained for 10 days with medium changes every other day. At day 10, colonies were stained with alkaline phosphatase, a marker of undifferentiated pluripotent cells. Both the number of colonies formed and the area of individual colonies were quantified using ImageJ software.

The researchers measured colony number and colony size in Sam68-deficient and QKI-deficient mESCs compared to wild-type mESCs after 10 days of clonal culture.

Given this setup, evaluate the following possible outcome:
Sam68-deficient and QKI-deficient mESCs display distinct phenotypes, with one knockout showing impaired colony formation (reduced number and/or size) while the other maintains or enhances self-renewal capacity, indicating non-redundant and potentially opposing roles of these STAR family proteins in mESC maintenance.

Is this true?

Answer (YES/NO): NO